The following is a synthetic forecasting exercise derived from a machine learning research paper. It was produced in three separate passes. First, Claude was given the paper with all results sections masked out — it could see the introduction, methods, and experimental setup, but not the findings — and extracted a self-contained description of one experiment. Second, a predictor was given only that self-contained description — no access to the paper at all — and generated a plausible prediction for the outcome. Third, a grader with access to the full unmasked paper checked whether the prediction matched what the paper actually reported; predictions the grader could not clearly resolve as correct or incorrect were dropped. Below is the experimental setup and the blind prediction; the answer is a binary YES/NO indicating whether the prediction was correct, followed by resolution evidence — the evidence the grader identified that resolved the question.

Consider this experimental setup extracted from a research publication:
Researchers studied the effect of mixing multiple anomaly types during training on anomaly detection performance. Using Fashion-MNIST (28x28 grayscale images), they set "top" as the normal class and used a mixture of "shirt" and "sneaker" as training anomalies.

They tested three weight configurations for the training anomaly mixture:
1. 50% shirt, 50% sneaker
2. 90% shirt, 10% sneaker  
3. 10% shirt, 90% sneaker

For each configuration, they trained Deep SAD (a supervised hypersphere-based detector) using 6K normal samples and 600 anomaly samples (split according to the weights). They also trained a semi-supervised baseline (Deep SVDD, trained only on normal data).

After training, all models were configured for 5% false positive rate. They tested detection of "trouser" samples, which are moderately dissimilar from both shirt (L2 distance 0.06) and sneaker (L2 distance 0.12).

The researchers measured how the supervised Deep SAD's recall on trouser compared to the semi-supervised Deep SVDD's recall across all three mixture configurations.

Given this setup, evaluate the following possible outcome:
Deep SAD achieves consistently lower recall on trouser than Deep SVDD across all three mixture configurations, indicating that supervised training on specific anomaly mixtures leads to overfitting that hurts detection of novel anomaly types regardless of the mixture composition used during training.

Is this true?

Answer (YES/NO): YES